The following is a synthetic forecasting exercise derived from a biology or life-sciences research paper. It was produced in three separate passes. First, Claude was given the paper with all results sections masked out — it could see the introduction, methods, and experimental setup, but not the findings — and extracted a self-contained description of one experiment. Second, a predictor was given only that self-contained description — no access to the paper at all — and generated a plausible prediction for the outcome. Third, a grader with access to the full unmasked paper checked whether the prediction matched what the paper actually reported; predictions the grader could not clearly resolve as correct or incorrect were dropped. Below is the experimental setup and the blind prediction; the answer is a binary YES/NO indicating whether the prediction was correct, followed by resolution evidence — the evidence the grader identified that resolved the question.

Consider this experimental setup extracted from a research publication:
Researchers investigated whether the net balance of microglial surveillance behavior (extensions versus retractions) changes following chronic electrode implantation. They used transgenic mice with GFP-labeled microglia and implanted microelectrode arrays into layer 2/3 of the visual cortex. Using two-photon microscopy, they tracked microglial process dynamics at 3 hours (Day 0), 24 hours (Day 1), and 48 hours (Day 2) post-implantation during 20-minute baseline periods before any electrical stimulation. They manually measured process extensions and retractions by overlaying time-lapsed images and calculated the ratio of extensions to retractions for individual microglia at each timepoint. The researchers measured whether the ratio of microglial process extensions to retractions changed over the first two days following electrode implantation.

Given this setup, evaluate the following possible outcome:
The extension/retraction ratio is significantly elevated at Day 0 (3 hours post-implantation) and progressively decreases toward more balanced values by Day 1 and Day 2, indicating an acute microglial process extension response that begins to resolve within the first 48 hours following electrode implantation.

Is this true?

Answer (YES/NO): NO